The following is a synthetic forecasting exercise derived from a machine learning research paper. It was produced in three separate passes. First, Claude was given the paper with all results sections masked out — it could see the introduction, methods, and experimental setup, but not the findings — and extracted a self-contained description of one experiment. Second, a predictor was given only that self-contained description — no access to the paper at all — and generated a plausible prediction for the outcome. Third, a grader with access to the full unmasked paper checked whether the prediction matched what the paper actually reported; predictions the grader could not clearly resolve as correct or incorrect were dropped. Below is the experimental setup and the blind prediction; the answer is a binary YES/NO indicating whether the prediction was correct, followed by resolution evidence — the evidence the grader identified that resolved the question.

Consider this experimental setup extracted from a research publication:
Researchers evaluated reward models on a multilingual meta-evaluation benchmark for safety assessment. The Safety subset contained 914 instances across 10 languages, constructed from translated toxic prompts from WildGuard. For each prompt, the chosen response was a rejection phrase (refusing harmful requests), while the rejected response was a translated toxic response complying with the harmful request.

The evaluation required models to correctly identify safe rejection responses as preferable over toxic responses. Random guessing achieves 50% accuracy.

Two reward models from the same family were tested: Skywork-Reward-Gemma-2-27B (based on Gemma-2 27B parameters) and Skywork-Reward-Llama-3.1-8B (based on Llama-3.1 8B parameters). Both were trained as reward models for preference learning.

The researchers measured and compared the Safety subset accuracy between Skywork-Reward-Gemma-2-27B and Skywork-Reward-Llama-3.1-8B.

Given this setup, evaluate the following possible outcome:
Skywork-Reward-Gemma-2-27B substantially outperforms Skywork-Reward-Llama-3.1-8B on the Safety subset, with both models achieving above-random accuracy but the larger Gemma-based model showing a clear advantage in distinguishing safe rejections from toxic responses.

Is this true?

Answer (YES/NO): NO